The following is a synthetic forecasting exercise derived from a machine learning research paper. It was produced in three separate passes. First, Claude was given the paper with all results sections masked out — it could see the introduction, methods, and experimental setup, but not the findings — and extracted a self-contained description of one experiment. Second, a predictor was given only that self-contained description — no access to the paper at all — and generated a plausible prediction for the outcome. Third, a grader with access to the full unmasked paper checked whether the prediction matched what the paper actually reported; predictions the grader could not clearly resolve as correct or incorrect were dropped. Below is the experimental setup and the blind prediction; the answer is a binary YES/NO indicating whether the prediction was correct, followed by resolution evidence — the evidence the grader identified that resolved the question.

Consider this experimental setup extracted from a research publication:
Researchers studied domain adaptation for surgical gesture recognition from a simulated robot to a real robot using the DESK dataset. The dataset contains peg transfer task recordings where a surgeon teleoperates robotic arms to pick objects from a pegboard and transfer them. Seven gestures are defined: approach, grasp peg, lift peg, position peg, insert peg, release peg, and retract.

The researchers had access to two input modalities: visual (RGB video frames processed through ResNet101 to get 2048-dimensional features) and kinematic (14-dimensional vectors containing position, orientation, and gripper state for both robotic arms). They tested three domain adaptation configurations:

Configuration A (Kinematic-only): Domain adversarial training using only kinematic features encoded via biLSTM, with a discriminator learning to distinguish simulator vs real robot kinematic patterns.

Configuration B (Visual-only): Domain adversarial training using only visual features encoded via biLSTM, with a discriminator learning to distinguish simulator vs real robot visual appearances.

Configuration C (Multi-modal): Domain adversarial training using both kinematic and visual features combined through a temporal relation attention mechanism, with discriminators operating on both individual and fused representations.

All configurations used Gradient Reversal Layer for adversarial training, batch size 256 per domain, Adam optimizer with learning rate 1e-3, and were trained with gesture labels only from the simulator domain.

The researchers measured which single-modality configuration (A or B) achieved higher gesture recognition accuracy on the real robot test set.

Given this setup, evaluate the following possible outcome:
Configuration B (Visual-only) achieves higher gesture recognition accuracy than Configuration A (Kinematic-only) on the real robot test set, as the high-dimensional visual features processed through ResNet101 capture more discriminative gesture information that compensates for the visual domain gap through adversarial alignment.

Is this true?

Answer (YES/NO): NO